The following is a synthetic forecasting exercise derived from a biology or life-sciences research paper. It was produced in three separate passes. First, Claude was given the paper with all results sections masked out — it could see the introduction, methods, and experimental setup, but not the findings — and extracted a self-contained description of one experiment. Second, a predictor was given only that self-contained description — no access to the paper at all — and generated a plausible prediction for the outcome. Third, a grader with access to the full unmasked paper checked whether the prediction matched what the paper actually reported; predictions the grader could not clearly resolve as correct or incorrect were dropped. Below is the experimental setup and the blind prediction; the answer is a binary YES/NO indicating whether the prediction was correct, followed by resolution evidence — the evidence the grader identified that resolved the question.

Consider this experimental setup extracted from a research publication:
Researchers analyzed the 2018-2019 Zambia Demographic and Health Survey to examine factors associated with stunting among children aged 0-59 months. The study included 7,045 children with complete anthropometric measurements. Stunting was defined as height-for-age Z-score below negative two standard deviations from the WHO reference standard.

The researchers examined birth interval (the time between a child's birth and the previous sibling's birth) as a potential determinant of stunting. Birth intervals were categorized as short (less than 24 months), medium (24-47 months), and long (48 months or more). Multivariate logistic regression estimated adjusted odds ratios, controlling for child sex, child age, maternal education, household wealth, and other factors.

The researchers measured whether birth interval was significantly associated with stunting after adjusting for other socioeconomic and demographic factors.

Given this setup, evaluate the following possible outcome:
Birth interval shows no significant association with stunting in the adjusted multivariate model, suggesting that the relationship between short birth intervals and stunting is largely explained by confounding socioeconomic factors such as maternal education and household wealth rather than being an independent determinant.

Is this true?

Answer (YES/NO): NO